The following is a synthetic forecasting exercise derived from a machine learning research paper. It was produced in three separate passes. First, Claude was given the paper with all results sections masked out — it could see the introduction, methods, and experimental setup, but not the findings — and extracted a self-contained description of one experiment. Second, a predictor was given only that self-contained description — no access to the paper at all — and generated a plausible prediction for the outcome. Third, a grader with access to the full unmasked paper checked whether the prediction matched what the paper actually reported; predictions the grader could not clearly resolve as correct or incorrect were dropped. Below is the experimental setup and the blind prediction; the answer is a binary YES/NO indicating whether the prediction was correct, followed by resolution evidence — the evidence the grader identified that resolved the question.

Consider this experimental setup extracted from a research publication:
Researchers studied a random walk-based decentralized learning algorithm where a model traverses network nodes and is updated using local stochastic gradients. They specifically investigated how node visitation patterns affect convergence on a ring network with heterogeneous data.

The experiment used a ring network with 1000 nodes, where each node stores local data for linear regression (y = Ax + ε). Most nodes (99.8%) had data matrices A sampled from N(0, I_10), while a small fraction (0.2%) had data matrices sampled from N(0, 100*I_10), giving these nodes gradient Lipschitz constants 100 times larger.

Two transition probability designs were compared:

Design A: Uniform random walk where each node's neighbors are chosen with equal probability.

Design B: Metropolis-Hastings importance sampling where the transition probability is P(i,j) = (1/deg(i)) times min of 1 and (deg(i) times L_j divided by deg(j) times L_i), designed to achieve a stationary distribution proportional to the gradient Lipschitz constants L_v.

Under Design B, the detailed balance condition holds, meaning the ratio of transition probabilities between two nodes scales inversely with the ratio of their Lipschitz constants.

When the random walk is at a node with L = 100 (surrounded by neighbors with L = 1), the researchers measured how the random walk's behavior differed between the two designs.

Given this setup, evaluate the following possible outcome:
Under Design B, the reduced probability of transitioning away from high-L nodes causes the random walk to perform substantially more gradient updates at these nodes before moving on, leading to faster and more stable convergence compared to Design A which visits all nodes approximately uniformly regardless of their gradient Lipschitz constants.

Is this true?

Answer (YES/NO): NO